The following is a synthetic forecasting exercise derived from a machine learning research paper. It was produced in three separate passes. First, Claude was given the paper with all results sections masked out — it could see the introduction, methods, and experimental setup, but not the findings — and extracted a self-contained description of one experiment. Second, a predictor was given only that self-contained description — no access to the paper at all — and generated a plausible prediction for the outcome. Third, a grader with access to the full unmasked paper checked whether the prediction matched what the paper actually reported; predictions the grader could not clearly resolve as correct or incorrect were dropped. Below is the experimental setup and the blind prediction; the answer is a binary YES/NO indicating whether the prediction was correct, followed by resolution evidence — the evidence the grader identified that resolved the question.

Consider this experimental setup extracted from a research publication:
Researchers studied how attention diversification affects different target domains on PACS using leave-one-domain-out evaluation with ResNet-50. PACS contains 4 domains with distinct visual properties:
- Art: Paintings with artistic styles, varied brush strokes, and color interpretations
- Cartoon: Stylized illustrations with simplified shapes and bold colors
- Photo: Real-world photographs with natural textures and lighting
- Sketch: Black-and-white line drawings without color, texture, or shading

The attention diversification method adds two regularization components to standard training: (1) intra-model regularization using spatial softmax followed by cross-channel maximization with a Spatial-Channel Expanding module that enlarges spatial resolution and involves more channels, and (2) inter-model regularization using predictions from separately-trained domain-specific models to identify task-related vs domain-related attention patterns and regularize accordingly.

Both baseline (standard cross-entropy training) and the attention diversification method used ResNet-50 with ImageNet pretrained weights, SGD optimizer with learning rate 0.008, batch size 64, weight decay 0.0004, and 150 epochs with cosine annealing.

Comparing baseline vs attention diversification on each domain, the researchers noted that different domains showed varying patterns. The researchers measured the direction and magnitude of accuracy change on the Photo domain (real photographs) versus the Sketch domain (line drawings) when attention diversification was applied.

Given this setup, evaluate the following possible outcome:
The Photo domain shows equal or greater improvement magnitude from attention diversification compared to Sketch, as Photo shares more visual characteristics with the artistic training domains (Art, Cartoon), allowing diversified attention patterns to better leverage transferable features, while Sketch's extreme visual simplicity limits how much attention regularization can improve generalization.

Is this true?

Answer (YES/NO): NO